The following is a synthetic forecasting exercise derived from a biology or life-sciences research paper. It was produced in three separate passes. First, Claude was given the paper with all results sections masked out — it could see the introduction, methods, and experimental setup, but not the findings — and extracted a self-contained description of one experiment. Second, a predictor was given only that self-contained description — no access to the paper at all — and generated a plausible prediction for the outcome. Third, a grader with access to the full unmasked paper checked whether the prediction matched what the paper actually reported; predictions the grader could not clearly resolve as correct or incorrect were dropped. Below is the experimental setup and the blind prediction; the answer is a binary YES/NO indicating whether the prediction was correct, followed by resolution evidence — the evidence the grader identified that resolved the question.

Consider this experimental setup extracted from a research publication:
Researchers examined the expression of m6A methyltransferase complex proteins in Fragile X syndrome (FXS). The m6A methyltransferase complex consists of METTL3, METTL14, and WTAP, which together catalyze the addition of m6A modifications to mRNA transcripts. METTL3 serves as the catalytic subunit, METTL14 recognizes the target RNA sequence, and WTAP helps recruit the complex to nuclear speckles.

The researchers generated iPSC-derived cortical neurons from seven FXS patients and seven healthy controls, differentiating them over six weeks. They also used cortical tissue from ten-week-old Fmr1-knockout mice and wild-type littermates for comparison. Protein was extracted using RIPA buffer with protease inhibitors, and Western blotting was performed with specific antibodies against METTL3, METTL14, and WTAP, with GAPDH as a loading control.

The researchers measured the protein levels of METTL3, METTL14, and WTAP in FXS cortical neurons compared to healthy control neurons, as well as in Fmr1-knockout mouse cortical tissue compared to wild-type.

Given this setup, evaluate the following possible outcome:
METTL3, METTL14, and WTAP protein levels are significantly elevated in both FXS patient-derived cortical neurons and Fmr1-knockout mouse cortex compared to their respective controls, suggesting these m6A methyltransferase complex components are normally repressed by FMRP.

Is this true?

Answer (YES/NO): YES